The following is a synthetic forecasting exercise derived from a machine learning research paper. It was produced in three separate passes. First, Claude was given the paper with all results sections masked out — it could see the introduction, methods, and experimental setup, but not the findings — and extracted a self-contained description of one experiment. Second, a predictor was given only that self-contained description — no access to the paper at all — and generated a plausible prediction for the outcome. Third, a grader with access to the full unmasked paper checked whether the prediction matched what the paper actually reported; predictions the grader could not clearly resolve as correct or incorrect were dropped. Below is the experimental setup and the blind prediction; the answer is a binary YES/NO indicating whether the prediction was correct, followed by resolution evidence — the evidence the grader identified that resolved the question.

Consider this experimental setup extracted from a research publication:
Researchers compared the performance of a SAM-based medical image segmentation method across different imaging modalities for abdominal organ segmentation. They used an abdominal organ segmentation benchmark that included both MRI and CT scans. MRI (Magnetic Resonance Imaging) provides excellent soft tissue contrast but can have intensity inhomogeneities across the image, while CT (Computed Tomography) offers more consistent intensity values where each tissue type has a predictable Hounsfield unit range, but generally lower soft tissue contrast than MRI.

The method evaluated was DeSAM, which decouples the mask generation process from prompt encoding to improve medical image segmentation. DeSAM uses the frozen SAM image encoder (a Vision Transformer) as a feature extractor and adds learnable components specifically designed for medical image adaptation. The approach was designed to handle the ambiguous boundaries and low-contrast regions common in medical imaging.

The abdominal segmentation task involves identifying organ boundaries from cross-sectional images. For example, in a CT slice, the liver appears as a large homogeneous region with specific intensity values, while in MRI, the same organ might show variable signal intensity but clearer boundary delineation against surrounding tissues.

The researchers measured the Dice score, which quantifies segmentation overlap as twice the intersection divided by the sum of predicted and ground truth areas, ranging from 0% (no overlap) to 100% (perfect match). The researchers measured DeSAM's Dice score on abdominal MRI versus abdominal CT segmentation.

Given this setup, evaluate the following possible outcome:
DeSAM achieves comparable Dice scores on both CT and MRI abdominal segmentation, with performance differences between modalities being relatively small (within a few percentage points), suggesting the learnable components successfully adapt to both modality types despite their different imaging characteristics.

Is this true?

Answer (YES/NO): NO